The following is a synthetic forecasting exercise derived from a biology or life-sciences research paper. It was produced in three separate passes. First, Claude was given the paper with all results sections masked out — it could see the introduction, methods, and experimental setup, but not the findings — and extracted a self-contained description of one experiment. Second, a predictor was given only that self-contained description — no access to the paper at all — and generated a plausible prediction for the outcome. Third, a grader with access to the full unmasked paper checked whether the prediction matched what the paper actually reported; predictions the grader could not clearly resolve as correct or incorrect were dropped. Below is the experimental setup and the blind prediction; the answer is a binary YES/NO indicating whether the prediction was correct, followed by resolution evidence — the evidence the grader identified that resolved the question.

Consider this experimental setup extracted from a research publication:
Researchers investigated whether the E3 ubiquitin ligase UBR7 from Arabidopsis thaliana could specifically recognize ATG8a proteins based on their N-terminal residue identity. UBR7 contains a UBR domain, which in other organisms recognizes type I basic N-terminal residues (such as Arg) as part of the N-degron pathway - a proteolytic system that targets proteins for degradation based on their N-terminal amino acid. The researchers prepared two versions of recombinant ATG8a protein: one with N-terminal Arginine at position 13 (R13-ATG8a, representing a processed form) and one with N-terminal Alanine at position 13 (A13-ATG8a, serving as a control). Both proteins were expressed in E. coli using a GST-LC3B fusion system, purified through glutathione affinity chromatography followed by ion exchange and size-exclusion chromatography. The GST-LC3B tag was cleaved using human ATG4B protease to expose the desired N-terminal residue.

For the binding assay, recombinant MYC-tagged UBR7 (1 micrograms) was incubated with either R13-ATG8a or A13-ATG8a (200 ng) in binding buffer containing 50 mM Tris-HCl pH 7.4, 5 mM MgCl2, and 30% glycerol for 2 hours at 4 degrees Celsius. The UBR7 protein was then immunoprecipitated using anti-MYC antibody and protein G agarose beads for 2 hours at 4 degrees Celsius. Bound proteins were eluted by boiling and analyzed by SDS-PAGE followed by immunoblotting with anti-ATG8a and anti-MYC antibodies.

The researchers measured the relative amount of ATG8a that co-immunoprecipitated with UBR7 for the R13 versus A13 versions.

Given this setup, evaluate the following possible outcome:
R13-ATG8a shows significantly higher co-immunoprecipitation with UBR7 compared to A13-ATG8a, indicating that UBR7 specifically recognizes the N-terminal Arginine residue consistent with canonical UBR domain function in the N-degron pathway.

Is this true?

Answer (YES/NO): YES